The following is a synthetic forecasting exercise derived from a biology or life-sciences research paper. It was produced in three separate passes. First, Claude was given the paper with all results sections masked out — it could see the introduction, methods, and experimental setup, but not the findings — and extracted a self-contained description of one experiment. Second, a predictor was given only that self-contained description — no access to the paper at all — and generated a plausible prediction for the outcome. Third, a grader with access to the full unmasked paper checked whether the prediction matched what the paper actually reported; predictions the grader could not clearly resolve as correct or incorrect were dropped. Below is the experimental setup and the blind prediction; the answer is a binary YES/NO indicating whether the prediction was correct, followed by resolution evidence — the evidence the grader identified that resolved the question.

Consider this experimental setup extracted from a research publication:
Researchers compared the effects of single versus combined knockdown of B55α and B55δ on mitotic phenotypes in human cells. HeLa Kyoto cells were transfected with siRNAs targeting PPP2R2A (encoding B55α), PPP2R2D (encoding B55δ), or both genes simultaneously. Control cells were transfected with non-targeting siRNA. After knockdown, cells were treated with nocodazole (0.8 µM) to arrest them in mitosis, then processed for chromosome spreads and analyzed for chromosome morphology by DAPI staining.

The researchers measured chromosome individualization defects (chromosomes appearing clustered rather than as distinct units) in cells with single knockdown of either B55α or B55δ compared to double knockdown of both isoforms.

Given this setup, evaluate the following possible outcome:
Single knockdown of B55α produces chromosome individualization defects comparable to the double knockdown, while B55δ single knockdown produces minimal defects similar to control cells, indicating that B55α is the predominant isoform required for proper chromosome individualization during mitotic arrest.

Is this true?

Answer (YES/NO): NO